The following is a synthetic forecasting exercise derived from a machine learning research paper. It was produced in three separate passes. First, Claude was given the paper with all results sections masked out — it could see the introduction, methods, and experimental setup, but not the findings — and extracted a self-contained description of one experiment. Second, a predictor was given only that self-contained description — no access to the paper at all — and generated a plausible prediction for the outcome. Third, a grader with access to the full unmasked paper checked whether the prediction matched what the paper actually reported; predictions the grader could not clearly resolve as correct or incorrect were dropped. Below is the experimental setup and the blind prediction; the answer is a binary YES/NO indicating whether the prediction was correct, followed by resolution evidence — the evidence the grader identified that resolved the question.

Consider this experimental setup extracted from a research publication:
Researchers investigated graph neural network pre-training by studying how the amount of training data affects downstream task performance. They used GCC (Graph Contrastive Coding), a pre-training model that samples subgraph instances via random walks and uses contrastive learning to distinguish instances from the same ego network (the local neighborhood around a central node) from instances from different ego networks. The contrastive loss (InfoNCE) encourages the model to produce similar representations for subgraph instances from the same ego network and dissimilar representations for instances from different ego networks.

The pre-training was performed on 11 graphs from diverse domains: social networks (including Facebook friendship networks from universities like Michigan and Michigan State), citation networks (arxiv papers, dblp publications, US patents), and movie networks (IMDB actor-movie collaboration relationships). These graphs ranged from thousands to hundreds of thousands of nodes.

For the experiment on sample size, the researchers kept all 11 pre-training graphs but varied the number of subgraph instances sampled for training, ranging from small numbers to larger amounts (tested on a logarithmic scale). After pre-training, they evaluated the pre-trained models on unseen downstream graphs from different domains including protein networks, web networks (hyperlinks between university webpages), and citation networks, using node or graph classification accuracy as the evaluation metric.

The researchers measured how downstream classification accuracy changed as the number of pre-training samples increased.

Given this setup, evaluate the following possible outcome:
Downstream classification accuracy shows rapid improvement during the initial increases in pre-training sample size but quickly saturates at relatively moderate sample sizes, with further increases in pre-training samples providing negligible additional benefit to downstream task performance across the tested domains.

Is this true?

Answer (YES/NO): NO